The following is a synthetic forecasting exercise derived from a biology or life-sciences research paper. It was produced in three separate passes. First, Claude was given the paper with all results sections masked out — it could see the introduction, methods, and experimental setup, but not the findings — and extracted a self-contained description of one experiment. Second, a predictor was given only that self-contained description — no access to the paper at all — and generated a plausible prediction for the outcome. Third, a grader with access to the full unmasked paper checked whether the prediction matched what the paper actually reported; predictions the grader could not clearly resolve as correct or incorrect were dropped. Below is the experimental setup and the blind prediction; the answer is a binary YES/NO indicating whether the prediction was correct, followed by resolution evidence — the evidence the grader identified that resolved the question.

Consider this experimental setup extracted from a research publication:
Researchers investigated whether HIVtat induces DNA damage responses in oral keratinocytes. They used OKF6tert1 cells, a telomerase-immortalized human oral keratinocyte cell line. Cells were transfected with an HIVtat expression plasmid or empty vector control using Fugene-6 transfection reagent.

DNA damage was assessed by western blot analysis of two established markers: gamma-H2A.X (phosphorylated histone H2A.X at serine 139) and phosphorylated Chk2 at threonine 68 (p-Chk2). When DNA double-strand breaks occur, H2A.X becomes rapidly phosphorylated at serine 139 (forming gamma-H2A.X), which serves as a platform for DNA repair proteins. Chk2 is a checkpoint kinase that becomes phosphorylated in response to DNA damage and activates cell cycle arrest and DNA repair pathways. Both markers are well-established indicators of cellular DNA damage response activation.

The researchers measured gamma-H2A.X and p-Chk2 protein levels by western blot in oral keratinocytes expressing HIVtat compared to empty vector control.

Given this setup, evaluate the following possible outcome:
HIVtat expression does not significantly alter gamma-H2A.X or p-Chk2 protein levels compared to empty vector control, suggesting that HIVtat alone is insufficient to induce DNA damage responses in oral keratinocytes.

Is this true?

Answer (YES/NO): NO